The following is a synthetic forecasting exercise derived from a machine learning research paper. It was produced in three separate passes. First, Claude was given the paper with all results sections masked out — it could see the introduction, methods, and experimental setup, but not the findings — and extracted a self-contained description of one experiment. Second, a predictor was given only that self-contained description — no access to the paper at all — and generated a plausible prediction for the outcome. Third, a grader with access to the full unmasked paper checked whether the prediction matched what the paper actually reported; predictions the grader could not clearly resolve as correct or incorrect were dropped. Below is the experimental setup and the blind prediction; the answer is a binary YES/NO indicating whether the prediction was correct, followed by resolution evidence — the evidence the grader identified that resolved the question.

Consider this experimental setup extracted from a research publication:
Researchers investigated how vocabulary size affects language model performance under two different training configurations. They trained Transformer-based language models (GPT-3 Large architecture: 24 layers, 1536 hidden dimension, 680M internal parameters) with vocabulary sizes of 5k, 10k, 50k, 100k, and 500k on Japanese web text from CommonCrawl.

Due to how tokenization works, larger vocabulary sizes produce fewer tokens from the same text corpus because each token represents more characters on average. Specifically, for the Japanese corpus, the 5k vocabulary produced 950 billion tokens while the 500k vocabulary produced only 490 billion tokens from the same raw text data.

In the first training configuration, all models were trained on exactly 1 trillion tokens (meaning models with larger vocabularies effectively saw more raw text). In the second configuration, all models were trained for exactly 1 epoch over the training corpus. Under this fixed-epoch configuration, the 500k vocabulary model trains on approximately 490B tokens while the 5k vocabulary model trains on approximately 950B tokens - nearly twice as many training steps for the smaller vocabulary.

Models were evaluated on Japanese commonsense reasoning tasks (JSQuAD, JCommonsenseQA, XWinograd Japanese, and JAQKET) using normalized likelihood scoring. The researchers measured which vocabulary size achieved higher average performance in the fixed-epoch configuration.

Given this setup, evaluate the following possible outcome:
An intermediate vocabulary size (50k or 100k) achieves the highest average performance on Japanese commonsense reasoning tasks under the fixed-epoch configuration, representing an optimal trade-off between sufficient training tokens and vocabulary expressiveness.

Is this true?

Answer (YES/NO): NO